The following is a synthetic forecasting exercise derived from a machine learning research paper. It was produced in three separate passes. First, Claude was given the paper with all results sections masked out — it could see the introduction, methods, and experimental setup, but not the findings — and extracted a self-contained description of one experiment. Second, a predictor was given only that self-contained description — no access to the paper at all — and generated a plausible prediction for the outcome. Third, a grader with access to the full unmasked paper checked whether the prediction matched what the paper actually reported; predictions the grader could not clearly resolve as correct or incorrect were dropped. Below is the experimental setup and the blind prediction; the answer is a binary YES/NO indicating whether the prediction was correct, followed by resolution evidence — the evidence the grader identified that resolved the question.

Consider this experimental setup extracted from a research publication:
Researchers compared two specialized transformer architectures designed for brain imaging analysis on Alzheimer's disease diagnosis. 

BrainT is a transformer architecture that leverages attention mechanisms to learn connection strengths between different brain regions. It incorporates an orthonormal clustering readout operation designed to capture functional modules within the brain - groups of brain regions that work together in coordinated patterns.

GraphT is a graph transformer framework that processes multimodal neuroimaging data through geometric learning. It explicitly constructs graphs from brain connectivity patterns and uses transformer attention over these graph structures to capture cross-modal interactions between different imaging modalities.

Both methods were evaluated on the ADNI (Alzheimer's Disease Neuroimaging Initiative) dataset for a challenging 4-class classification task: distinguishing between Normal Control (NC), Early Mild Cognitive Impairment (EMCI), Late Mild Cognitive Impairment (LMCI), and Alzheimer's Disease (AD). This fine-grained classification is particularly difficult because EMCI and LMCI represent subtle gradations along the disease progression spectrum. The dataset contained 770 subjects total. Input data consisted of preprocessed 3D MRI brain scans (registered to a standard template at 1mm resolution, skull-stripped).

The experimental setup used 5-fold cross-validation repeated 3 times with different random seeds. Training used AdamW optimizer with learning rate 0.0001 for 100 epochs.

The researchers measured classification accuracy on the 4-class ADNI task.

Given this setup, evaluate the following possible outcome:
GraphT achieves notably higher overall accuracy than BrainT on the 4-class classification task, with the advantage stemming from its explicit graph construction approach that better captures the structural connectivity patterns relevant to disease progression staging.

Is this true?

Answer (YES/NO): NO